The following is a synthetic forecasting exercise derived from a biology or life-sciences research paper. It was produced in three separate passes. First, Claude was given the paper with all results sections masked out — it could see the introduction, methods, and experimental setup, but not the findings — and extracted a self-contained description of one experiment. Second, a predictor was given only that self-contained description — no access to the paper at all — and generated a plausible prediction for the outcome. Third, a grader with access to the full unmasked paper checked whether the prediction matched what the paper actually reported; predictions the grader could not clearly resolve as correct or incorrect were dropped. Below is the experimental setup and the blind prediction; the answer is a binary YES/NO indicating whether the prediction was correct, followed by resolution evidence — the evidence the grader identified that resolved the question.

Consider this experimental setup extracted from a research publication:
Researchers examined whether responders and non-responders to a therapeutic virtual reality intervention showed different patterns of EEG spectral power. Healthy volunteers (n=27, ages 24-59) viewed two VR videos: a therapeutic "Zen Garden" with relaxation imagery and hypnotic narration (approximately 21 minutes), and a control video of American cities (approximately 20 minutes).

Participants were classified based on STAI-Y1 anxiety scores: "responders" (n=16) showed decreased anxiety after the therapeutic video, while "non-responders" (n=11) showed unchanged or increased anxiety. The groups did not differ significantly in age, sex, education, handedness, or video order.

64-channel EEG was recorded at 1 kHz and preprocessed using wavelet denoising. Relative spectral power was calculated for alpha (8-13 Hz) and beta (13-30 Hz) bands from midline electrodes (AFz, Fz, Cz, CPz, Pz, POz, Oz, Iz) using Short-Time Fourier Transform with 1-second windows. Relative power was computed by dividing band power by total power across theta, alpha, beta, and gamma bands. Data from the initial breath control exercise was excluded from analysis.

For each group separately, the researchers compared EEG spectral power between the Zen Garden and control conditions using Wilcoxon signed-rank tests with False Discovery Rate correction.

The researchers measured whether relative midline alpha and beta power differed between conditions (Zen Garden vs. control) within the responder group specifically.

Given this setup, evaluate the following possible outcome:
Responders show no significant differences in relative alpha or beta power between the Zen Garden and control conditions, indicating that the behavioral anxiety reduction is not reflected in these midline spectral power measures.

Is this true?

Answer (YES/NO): NO